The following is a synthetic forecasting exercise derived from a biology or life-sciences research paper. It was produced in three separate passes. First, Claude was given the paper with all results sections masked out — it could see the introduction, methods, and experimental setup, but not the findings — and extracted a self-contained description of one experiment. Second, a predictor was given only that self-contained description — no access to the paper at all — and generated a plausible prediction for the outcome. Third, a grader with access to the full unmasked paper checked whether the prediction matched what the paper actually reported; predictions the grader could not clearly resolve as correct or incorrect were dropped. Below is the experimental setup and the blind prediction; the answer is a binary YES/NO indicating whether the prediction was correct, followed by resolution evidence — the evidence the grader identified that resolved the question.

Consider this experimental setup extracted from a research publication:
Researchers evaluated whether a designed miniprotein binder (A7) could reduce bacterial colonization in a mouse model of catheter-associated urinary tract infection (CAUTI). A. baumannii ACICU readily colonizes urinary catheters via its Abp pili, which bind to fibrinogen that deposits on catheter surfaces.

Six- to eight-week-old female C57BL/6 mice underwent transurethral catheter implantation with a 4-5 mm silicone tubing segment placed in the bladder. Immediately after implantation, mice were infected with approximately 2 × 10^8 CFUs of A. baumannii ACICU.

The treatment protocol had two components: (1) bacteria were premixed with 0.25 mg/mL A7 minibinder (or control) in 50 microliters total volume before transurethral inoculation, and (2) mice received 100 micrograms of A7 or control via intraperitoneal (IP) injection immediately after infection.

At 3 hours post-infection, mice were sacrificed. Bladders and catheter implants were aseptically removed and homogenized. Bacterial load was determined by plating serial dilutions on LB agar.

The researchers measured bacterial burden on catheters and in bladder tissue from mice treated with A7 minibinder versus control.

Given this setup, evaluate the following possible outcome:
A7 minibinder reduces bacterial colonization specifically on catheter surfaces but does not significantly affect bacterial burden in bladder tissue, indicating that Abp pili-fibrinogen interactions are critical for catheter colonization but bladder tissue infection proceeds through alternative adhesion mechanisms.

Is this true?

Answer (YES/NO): NO